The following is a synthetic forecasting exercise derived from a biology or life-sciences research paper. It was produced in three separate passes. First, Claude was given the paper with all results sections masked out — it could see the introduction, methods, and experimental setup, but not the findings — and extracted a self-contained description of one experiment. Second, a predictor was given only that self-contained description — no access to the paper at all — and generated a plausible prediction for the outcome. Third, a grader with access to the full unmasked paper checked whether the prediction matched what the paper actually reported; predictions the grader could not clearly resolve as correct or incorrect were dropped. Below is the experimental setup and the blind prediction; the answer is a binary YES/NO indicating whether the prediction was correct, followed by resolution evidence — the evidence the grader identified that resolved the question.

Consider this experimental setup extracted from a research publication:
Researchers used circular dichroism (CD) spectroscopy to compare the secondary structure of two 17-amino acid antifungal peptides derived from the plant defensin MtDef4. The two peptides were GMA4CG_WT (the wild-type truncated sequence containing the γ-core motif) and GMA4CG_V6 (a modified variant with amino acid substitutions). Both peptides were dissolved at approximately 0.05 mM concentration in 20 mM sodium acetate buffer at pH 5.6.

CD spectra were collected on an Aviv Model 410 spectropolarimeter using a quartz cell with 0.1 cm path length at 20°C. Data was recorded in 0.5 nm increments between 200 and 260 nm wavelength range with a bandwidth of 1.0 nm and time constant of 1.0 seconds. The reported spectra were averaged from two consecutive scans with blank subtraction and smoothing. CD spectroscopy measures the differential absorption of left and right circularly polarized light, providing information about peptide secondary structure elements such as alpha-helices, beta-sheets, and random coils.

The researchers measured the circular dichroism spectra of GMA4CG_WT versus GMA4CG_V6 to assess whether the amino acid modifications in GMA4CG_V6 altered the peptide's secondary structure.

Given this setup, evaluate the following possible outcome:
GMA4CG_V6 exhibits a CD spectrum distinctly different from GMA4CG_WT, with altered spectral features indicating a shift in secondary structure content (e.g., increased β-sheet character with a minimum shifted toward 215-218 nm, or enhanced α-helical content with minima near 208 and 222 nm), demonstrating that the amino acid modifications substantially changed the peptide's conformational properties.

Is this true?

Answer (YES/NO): NO